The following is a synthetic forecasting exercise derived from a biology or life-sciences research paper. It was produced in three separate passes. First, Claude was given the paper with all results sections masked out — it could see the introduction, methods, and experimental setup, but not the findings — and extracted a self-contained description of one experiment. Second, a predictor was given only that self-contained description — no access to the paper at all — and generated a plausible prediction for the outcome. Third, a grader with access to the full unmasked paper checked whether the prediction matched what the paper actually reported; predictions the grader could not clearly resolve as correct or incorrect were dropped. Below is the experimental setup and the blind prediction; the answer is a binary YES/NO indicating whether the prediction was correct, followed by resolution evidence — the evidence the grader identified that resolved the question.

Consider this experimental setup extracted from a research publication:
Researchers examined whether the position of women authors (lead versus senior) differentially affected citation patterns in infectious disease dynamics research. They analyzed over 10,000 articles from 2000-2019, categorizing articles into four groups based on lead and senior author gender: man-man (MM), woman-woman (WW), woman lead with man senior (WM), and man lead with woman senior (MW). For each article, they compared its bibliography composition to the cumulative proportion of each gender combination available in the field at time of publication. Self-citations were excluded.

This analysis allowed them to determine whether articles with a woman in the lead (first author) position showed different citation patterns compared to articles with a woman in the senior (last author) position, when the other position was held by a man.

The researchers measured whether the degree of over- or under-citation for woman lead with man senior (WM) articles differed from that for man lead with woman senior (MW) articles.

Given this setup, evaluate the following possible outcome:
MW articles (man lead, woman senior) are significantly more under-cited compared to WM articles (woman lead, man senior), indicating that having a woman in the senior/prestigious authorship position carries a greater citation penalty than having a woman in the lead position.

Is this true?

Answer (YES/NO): YES